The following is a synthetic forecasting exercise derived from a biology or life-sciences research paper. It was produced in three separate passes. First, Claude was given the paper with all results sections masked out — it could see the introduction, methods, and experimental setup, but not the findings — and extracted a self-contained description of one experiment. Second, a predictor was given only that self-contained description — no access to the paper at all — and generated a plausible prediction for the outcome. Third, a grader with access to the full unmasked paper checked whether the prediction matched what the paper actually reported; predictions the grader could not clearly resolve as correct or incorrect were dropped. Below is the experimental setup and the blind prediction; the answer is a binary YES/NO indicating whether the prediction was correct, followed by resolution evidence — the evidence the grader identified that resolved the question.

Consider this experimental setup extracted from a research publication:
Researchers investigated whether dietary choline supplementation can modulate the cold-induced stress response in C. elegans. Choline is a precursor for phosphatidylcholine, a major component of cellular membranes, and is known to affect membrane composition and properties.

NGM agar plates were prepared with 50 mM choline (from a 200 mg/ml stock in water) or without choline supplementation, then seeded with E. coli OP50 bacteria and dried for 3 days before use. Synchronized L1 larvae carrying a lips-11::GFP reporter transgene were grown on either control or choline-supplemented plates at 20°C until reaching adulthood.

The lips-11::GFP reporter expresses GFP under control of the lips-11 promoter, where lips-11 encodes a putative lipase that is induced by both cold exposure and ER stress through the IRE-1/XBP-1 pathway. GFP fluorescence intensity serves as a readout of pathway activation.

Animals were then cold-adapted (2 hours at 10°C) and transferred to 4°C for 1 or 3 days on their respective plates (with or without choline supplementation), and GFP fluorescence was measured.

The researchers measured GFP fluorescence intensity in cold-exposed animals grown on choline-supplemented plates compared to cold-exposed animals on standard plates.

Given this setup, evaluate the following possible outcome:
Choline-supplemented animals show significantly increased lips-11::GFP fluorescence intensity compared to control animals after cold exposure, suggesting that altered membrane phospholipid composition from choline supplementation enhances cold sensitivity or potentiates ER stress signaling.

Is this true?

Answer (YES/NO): NO